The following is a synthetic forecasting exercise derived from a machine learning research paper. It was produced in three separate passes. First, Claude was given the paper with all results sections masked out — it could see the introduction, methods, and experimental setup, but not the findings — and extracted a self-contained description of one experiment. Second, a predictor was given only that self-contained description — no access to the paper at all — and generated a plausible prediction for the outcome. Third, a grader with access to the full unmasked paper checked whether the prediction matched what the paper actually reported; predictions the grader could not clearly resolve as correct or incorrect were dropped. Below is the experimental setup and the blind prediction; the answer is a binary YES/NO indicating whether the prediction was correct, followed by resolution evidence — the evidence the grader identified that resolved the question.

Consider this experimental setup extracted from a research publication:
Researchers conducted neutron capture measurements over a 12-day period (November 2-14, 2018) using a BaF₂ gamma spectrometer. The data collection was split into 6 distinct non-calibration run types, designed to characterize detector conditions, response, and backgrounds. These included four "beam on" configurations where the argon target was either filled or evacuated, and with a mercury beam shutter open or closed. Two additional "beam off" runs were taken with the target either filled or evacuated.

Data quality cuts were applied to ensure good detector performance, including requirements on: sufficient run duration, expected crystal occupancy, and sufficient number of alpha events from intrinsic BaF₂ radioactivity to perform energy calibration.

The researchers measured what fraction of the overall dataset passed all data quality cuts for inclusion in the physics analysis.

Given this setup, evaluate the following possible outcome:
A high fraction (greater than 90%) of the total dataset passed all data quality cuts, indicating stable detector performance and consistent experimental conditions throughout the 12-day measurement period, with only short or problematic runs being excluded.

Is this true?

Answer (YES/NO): NO